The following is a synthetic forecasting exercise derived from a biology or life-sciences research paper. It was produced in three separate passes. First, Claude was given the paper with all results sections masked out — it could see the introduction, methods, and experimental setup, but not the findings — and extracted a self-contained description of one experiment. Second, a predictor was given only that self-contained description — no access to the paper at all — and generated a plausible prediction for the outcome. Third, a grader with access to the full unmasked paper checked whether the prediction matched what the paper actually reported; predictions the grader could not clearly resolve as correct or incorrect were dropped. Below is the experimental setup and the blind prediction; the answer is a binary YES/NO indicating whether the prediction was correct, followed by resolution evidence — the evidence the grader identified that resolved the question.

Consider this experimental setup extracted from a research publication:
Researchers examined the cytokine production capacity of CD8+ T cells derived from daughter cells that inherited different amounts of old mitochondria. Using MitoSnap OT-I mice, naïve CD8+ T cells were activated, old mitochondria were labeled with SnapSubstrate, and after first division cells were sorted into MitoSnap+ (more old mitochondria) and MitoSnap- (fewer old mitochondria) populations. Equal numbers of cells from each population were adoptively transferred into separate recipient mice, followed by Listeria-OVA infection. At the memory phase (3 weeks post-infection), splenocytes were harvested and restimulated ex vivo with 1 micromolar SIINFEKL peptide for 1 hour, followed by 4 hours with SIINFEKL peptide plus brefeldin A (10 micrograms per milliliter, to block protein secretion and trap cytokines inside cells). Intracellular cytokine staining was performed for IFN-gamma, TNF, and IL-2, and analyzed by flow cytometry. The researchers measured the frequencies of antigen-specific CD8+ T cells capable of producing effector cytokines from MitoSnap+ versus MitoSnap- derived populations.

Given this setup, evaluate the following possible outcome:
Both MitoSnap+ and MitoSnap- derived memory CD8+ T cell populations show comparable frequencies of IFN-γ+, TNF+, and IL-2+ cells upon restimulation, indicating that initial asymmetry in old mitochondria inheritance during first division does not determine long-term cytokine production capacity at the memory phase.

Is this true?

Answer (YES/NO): NO